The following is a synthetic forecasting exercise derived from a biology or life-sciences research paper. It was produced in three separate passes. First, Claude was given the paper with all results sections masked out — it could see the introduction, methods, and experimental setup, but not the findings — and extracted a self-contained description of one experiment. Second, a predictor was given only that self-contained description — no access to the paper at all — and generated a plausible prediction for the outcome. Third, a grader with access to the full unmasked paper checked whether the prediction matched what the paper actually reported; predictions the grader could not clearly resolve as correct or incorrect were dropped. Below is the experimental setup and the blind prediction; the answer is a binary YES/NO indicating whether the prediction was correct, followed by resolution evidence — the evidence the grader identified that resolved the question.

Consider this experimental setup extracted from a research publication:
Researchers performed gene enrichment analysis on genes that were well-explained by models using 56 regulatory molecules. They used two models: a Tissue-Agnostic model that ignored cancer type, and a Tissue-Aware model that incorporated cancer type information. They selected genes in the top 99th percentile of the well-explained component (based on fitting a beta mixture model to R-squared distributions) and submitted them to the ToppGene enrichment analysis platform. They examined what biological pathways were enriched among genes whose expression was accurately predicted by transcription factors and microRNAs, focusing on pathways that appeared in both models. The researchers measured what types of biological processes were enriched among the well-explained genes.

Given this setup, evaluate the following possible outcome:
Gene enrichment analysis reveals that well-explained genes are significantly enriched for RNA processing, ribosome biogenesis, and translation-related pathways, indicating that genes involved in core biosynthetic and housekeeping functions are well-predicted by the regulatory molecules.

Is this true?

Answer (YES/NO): NO